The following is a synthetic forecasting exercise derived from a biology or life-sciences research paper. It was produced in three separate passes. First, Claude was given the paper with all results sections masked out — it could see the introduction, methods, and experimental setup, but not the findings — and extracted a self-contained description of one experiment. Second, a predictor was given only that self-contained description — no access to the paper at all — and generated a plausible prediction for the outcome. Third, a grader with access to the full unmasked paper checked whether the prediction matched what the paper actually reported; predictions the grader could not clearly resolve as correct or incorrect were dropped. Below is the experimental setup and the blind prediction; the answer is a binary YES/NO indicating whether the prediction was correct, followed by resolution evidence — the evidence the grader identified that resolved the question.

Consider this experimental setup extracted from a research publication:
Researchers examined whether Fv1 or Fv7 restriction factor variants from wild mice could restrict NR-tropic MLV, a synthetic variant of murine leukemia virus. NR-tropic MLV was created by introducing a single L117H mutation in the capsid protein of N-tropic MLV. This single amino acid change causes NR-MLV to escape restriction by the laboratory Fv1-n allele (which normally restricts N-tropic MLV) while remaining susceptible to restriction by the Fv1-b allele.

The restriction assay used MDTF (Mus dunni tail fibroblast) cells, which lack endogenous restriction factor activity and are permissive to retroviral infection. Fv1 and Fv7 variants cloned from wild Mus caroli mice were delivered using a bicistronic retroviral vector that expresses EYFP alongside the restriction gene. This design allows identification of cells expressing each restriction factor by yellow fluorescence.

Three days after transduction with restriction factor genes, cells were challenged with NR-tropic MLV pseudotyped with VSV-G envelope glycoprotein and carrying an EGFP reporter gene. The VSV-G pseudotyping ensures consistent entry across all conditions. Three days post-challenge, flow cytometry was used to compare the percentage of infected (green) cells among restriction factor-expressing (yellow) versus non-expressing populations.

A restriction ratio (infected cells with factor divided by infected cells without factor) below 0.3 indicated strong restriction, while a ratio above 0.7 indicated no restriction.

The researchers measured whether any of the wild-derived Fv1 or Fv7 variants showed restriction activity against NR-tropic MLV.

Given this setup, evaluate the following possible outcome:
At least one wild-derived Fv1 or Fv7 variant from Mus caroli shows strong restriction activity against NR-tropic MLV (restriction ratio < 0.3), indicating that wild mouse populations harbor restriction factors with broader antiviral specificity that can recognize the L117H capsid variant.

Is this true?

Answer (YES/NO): NO